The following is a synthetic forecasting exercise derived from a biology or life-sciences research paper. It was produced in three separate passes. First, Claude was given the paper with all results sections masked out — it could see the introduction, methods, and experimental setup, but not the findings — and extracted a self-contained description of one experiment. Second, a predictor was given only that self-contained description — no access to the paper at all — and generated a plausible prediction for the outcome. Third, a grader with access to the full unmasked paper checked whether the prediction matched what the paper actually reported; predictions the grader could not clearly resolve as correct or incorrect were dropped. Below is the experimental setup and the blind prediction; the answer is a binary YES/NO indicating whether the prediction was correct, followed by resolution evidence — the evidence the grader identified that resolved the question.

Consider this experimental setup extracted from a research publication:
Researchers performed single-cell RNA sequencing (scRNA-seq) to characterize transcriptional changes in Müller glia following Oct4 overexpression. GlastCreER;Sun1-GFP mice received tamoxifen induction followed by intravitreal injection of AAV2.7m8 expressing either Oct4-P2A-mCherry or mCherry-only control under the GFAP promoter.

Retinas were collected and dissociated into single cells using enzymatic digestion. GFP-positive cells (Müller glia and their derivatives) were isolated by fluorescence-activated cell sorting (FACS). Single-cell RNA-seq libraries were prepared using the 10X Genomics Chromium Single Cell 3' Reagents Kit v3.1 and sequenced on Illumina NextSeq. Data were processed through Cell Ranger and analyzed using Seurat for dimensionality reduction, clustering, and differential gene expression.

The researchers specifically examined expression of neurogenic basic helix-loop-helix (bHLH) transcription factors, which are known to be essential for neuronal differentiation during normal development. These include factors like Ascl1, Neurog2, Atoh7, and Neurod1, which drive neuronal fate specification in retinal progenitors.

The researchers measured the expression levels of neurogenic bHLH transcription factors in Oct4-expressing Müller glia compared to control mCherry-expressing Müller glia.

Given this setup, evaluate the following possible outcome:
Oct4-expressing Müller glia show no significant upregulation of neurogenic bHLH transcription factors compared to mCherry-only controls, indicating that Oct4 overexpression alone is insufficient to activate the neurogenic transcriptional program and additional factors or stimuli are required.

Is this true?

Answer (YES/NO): NO